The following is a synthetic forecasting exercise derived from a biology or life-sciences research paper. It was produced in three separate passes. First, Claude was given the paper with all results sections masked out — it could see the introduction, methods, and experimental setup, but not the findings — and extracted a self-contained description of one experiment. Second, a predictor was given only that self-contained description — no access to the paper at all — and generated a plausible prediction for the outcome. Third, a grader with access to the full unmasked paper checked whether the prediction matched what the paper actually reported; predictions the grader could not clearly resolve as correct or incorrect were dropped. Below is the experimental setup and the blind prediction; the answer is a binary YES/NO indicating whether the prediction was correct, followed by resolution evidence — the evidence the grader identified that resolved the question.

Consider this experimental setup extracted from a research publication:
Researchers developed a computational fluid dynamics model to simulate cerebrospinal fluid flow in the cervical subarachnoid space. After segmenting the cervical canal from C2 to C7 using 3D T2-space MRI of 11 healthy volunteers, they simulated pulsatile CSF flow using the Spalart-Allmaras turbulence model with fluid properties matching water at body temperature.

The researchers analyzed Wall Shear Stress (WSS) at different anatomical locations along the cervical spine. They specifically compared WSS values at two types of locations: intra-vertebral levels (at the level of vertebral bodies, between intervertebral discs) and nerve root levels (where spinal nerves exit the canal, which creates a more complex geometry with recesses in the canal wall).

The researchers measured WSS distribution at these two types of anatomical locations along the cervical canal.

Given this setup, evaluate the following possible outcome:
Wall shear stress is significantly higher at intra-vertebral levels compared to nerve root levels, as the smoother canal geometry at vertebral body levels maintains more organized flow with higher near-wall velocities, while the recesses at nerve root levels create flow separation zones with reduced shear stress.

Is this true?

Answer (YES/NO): YES